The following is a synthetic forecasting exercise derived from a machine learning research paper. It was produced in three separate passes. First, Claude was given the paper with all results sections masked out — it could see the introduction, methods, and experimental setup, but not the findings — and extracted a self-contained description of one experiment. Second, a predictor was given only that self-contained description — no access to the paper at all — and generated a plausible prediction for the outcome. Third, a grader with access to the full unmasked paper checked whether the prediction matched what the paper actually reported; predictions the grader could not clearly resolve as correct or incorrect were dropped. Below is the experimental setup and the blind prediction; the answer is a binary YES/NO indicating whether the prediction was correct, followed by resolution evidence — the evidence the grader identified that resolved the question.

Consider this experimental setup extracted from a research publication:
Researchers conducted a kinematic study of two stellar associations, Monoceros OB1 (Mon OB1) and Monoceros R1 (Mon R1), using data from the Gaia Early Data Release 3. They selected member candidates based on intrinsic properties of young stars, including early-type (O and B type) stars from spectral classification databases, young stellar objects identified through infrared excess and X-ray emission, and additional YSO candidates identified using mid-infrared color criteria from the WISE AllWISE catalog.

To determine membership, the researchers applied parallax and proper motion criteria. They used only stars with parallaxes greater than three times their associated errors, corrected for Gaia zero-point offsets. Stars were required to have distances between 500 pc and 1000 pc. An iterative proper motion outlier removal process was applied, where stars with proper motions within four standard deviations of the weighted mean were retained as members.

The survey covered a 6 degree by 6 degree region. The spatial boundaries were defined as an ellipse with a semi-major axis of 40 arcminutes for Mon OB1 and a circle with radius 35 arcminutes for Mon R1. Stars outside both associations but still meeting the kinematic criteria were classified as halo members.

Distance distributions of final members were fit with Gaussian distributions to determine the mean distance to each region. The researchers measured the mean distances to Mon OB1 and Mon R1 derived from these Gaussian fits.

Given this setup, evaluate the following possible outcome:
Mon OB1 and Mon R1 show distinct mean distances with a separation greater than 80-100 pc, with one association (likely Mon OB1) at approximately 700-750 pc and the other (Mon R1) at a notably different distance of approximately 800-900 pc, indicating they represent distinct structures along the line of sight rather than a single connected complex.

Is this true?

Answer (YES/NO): NO